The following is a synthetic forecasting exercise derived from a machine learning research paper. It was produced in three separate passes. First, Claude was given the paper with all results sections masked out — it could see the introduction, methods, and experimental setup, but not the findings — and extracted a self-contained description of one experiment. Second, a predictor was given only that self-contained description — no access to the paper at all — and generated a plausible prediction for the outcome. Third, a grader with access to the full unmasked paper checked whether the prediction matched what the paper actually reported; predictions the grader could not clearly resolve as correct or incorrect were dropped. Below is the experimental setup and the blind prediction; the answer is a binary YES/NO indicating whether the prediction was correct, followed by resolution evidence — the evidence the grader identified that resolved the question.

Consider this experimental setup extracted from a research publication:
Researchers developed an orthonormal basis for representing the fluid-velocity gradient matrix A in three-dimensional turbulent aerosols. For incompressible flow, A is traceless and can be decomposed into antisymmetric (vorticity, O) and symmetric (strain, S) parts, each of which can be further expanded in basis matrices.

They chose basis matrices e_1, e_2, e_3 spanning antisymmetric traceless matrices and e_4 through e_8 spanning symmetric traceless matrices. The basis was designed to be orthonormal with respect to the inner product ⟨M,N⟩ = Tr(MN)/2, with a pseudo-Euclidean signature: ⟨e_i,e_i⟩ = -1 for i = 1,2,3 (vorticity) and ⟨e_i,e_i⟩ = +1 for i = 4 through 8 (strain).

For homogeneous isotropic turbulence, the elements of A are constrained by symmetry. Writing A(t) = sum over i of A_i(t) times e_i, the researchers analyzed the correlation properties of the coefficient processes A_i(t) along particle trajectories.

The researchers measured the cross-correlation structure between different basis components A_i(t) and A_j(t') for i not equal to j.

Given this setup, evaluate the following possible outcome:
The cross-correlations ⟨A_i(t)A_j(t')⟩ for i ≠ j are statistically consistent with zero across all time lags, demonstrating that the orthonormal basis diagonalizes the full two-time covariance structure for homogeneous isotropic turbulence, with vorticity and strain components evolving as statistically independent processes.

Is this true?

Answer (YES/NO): YES